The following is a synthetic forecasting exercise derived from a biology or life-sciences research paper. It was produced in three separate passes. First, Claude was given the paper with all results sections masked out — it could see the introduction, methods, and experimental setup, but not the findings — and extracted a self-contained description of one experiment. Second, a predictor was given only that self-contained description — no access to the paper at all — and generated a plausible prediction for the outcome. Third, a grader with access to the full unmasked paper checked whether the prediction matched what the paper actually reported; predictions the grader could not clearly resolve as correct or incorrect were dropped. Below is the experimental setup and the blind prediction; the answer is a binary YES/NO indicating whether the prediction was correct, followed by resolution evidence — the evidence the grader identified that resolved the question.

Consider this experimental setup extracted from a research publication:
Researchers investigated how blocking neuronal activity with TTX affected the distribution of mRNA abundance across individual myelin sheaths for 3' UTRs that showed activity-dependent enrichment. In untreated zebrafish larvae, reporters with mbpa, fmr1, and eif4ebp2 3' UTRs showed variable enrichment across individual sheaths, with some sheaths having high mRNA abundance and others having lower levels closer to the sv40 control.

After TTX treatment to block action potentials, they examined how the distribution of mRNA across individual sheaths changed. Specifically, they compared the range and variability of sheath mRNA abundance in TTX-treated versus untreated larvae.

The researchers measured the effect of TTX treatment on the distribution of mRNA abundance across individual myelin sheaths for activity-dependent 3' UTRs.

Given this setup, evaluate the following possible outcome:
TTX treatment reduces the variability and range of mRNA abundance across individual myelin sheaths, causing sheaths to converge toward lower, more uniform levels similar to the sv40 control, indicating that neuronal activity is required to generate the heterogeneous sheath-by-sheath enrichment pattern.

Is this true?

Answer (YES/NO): YES